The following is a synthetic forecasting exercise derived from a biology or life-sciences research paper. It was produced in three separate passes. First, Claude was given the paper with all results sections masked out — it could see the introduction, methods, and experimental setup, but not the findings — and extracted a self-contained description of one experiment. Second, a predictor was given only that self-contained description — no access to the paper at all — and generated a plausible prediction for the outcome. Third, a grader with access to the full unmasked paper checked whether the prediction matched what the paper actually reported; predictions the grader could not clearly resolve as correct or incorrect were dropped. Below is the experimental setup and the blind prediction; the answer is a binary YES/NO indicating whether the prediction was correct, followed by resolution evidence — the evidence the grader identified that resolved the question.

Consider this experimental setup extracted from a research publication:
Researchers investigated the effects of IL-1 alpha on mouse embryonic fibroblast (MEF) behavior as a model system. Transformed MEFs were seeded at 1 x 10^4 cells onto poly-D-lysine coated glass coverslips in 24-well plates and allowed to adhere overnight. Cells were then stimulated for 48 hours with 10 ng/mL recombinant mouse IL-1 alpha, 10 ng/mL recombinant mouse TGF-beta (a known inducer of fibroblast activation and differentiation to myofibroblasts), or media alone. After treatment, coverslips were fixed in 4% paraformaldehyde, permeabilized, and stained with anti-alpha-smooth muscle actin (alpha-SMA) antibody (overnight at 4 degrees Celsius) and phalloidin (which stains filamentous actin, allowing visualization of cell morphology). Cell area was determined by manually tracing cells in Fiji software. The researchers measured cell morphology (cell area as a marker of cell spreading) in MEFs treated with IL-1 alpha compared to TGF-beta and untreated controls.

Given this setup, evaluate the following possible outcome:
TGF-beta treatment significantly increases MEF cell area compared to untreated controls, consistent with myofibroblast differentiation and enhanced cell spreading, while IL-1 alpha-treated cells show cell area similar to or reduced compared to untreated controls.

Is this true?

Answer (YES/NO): NO